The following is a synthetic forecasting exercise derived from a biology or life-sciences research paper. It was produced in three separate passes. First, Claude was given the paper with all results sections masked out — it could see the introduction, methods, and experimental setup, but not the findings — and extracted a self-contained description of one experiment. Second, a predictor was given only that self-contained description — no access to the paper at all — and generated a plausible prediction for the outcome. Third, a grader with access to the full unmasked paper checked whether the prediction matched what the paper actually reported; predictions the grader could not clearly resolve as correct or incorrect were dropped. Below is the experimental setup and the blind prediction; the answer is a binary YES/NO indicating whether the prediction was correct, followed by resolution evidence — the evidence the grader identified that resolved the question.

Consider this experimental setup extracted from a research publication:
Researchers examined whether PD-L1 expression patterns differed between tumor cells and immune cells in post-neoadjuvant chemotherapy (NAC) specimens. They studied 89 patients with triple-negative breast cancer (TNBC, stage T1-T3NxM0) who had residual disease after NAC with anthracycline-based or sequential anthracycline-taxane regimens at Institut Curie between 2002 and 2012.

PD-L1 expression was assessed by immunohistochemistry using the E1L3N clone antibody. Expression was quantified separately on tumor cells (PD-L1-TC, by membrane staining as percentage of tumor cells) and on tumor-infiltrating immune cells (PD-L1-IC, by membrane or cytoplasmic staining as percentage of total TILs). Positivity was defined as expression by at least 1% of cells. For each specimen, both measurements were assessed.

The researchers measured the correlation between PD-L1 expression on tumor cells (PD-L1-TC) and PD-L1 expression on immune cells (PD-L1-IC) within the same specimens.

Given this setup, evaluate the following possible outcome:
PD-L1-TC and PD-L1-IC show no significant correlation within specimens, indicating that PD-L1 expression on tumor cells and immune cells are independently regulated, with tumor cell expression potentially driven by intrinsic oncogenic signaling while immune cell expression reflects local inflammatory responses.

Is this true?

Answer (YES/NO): NO